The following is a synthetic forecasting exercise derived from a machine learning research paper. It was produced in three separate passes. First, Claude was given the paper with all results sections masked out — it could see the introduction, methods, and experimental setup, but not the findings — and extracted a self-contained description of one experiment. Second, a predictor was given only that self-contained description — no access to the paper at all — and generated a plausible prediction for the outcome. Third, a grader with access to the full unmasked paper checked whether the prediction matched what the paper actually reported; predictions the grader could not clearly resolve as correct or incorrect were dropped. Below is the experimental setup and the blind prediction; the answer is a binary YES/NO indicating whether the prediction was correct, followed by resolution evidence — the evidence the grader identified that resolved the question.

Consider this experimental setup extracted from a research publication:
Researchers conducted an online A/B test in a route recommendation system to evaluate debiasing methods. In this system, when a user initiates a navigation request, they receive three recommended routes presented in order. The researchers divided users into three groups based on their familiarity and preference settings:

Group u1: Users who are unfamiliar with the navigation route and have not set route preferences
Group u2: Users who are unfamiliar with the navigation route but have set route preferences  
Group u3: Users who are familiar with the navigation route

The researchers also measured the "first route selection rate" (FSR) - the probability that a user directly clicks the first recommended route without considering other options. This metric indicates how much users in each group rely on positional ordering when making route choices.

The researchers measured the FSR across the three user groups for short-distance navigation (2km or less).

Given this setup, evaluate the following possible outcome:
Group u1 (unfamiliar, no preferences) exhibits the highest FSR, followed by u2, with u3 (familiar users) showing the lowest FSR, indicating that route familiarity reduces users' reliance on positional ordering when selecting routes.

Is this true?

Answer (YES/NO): YES